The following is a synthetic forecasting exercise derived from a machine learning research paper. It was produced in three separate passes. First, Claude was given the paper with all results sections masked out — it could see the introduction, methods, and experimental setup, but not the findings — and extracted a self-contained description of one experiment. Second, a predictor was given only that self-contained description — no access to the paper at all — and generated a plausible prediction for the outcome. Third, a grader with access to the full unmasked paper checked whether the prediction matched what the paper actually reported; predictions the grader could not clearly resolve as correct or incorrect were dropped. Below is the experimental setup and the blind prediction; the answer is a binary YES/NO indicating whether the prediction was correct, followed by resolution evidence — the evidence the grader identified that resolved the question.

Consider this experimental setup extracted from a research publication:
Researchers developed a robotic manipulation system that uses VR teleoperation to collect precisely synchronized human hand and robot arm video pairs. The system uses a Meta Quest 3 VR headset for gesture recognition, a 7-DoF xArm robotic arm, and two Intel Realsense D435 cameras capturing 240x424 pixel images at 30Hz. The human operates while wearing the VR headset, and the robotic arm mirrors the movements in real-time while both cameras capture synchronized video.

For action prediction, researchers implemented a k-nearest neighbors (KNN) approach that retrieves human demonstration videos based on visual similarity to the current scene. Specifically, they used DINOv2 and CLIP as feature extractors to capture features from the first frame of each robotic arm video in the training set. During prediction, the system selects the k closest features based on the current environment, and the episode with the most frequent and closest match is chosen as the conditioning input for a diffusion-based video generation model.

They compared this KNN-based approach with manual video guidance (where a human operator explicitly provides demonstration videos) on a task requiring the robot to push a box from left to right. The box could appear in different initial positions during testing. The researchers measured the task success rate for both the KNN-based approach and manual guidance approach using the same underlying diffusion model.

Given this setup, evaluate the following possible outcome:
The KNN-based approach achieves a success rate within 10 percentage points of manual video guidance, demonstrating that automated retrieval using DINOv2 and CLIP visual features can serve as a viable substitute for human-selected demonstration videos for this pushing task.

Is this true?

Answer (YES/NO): YES